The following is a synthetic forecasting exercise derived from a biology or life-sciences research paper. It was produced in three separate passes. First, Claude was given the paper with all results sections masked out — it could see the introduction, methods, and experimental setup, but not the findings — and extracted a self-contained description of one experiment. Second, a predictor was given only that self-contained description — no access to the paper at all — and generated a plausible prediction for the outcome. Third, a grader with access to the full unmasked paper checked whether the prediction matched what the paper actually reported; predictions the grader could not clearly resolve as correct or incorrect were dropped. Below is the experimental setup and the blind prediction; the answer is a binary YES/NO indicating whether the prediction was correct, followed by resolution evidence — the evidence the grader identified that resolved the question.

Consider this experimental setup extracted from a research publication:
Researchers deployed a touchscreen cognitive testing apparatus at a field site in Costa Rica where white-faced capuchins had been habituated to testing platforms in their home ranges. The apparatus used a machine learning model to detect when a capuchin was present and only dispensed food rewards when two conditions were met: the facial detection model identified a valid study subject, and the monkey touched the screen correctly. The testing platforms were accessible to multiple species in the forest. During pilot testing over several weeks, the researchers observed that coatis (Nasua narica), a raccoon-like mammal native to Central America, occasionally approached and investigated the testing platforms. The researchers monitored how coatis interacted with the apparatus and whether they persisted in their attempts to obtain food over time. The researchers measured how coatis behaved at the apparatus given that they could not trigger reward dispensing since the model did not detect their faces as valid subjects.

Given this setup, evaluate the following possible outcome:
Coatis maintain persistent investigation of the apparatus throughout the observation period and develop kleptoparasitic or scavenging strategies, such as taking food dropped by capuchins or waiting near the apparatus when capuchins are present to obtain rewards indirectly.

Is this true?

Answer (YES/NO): NO